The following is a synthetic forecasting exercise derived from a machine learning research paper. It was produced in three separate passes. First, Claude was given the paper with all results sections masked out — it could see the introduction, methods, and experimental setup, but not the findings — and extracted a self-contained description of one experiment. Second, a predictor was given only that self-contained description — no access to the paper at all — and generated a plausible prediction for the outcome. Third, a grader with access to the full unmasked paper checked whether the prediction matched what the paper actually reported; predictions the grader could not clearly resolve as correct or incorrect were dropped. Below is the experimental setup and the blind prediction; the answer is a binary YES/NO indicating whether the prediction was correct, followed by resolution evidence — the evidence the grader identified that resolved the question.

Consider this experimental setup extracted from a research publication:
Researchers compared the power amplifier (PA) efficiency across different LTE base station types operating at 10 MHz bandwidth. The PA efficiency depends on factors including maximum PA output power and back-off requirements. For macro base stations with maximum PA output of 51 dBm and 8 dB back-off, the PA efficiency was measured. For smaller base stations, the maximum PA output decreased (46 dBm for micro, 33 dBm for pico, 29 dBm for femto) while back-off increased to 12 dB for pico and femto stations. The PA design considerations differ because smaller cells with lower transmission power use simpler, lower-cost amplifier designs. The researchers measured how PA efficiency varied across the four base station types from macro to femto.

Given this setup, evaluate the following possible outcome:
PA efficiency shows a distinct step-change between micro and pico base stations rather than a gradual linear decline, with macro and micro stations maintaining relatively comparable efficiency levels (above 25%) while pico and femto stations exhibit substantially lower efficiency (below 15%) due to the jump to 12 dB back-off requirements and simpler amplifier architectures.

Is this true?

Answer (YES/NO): NO